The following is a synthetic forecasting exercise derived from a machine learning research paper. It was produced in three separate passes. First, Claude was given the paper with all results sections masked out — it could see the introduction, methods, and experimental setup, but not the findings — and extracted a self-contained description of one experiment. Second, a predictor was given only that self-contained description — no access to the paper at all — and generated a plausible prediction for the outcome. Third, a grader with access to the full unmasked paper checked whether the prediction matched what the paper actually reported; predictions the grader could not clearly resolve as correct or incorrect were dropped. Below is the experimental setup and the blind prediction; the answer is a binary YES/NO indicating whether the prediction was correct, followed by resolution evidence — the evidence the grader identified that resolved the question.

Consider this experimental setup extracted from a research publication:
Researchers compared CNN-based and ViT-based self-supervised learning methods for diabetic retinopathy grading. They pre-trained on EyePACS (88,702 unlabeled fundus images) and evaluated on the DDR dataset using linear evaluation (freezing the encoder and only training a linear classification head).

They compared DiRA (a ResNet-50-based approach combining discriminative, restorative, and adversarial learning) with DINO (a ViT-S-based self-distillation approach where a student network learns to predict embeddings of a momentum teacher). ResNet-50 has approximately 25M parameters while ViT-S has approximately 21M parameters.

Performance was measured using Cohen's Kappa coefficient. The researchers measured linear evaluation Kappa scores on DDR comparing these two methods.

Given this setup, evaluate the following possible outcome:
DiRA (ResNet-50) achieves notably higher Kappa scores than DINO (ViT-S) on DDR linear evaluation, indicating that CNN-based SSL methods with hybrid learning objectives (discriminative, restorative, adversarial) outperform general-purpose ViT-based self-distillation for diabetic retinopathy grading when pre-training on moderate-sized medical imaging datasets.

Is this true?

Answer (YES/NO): NO